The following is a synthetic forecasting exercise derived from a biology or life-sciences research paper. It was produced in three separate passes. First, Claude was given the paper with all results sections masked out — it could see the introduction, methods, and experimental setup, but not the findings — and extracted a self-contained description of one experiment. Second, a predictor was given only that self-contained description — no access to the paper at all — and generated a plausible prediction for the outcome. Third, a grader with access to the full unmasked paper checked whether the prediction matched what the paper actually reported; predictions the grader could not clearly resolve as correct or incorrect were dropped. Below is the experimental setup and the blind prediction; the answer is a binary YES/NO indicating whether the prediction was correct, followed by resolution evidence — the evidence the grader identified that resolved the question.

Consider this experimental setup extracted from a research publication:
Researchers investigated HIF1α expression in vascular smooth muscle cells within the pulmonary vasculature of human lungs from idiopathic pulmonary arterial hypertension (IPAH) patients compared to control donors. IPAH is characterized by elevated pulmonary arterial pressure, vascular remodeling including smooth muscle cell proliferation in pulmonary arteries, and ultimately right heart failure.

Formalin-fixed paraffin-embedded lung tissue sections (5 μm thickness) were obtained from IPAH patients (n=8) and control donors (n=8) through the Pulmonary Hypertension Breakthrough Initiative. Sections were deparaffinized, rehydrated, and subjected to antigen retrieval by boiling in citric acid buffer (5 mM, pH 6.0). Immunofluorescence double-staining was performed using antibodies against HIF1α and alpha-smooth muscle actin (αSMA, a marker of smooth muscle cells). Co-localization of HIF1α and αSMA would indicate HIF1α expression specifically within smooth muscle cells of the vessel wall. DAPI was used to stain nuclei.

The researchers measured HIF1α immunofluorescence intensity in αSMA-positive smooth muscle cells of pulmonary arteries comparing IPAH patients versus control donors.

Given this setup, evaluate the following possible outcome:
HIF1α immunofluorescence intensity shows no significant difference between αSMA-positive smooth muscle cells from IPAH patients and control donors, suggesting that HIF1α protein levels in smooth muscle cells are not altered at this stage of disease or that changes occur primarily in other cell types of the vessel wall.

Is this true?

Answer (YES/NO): NO